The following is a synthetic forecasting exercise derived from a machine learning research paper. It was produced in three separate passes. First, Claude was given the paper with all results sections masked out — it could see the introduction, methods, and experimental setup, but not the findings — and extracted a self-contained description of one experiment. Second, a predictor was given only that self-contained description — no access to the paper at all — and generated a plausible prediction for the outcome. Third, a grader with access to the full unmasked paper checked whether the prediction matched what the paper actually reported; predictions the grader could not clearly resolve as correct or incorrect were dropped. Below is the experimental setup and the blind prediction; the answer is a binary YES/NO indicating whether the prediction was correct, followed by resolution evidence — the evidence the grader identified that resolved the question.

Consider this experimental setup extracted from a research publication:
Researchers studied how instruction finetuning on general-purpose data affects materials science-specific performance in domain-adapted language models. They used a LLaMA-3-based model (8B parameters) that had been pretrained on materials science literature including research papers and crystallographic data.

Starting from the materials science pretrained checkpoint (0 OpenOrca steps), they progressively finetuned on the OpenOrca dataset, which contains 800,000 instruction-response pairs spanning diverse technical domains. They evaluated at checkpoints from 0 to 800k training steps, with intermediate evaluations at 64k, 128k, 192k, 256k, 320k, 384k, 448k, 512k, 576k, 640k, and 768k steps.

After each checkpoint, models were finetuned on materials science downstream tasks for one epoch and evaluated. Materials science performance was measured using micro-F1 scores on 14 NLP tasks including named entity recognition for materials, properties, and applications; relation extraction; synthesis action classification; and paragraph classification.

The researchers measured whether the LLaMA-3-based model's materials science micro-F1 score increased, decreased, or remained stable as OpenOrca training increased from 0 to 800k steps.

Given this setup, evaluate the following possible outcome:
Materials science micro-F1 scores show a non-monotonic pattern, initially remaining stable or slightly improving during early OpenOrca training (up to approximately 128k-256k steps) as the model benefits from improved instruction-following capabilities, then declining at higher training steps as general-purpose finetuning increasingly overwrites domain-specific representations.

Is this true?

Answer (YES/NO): NO